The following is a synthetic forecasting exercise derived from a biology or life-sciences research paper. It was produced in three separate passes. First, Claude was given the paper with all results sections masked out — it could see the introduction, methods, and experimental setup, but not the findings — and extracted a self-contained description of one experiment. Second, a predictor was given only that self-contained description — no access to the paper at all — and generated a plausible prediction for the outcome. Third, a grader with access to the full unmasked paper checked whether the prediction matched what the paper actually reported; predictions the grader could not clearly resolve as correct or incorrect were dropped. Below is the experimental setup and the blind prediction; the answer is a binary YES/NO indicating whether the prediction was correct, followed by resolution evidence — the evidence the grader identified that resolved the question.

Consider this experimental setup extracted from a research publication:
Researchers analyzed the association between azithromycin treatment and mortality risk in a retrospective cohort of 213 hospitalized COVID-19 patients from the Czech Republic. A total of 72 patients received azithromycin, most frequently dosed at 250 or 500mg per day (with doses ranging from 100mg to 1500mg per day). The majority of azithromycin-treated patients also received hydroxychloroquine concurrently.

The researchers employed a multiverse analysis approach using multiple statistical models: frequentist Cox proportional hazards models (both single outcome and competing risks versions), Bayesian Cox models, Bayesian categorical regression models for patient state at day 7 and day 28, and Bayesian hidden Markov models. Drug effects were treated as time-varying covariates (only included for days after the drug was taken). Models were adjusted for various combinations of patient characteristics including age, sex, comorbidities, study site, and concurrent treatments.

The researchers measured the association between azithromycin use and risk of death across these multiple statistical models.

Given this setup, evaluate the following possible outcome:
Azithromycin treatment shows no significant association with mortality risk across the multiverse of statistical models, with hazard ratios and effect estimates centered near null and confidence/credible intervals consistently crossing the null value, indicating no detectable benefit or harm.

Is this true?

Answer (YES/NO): NO